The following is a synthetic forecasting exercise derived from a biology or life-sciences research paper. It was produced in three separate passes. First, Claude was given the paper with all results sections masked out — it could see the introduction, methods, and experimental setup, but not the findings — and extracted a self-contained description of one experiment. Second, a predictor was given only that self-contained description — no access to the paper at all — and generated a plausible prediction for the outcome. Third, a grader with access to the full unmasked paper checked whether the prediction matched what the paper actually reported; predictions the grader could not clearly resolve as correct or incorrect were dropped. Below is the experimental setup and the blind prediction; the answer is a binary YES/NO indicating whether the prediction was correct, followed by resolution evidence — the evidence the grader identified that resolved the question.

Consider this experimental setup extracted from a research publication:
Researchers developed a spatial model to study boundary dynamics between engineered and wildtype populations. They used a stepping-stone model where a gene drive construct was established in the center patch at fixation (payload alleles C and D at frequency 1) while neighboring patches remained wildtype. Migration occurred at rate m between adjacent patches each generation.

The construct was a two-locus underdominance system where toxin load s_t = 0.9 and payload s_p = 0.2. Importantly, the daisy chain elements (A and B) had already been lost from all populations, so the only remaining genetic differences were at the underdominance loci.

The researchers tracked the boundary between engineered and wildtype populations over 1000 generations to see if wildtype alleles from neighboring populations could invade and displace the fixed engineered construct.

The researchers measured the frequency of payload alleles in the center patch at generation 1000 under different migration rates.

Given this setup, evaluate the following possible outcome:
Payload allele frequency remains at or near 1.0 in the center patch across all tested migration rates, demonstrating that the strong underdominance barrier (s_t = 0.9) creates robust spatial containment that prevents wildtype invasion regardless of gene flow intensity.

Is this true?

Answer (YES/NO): NO